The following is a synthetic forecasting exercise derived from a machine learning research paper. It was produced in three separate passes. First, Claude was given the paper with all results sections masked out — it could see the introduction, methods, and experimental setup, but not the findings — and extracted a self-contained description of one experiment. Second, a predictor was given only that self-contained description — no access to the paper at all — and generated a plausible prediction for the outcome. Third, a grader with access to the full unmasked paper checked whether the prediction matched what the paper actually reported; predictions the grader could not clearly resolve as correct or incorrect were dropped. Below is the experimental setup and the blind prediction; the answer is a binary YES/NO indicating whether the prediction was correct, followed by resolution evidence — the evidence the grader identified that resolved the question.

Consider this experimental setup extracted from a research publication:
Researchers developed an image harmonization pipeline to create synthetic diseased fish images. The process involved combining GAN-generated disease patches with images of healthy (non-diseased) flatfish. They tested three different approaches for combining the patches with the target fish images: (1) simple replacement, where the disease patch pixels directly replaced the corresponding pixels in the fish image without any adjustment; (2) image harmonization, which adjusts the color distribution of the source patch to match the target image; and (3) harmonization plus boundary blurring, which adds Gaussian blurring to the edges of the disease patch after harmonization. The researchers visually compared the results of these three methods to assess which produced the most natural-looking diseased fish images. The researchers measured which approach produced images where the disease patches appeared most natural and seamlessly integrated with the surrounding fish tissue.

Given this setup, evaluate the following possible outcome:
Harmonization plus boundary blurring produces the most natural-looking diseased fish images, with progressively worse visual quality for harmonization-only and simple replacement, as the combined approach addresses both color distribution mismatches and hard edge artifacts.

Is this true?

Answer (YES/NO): YES